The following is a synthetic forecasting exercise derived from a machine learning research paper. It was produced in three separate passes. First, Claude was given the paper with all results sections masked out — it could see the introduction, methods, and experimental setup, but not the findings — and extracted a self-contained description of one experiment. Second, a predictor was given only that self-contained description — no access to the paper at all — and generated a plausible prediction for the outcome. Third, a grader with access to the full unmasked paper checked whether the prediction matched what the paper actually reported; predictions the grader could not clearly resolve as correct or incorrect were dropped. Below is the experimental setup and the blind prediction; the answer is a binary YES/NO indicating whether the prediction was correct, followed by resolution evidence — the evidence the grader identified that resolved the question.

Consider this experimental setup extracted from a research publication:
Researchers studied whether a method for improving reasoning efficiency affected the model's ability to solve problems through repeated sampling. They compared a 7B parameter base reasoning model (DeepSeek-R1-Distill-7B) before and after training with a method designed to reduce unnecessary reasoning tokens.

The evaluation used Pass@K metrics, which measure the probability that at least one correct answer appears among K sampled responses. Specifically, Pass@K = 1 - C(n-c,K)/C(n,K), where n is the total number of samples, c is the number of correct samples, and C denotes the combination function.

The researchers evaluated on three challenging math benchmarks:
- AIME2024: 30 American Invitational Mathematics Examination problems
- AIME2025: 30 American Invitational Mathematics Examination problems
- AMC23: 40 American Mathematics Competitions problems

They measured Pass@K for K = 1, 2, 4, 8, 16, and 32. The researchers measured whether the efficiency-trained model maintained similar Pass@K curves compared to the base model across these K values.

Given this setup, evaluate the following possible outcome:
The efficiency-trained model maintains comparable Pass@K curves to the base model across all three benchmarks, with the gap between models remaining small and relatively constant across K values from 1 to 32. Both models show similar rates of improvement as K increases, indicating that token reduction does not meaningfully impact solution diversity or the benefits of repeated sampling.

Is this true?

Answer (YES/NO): YES